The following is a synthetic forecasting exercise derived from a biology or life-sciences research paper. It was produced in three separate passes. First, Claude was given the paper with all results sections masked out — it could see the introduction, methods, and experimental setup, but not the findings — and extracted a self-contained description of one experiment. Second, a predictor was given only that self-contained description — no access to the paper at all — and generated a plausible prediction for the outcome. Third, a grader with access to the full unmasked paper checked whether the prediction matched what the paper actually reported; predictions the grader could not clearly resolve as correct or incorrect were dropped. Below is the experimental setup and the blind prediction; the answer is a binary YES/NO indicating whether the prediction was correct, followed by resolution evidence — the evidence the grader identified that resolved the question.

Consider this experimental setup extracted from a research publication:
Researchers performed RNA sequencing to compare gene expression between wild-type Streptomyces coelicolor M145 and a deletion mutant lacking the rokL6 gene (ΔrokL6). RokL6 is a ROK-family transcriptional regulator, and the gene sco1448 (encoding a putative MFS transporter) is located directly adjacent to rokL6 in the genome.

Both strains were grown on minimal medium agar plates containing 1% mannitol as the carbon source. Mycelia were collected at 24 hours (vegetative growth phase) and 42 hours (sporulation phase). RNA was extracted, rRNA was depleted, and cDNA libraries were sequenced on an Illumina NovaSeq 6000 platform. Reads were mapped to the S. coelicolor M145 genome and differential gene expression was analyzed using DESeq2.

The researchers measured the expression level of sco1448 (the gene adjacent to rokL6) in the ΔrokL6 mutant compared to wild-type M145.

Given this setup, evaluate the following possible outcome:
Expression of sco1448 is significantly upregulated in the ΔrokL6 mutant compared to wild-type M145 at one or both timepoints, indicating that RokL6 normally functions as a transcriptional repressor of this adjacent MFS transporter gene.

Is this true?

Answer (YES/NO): YES